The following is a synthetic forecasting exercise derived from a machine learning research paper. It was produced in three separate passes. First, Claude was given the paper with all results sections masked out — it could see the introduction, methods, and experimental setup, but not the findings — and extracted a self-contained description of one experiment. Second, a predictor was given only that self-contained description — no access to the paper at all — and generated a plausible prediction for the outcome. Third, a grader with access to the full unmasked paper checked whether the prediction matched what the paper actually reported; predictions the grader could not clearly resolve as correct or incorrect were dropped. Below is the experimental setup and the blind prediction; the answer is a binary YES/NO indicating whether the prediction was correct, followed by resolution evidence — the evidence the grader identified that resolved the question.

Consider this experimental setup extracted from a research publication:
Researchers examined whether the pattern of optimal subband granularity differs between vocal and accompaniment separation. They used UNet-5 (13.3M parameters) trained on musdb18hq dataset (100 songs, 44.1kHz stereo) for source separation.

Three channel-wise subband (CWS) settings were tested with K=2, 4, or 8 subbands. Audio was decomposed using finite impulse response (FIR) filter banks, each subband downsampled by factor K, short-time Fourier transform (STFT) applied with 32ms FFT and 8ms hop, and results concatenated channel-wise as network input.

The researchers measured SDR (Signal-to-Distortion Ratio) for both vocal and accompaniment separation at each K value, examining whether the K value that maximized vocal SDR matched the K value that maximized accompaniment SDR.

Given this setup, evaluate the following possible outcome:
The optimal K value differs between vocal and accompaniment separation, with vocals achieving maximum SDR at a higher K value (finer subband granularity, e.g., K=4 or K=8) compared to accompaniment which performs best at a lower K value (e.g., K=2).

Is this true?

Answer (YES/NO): NO